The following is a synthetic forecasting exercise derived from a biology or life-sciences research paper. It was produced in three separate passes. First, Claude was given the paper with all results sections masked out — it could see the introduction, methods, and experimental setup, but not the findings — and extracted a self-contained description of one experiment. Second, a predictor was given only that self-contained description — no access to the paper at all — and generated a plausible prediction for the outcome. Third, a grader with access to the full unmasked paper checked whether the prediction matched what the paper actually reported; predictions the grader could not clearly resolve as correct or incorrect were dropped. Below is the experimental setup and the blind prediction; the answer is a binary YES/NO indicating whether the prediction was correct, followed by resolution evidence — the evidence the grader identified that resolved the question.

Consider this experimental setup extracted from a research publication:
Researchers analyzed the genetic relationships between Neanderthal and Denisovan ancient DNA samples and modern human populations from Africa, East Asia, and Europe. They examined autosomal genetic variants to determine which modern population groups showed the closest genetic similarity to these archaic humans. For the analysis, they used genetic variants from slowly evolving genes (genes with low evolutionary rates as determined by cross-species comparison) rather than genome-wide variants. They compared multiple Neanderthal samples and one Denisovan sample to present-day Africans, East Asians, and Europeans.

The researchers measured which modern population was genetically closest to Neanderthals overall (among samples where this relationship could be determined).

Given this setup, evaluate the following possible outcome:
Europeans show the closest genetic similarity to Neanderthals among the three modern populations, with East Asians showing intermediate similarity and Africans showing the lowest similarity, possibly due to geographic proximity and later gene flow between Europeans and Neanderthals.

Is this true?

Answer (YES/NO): NO